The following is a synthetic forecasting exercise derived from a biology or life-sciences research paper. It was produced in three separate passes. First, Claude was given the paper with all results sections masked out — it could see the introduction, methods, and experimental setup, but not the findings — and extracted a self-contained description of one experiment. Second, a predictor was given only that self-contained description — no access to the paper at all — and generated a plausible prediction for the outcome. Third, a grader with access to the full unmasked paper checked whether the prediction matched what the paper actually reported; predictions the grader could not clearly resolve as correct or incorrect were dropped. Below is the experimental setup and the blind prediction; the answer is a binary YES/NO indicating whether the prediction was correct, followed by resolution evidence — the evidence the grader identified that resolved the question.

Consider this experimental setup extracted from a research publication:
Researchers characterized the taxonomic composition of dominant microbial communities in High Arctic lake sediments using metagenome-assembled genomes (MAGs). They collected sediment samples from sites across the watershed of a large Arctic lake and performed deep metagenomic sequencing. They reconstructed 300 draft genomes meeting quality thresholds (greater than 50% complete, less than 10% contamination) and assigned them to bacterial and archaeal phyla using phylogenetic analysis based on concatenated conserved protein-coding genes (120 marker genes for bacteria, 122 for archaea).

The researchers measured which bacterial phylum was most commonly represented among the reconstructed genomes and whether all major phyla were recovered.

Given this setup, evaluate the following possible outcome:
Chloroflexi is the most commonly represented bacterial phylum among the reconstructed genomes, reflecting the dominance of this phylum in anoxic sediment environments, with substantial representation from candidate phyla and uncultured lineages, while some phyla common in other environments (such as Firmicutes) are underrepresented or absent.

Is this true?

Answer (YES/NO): NO